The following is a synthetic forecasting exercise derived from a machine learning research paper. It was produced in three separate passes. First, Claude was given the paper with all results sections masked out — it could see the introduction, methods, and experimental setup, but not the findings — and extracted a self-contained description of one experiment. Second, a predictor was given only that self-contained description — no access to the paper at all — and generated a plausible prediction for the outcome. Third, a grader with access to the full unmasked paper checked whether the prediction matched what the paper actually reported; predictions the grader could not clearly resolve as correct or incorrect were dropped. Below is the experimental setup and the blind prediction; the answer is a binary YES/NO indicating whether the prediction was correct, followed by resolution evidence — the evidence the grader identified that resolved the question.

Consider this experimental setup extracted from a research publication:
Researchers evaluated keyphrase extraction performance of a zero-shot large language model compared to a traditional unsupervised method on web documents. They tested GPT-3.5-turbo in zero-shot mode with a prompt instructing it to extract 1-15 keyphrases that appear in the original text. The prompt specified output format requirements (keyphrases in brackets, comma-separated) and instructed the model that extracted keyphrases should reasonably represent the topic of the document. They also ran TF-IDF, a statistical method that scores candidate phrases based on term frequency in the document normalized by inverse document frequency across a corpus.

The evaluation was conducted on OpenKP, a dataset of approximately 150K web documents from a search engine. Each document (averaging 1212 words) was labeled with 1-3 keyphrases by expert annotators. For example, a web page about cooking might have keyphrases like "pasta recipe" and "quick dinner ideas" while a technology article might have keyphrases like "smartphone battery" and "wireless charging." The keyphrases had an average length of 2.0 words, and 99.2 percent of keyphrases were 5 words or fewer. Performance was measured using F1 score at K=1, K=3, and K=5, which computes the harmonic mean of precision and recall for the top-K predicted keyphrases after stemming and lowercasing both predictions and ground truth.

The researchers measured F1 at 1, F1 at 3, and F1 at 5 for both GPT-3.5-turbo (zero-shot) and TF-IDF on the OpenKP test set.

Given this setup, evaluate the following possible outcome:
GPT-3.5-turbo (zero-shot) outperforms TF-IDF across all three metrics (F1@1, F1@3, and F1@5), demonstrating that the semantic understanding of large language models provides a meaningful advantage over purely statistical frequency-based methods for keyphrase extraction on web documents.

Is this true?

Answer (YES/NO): NO